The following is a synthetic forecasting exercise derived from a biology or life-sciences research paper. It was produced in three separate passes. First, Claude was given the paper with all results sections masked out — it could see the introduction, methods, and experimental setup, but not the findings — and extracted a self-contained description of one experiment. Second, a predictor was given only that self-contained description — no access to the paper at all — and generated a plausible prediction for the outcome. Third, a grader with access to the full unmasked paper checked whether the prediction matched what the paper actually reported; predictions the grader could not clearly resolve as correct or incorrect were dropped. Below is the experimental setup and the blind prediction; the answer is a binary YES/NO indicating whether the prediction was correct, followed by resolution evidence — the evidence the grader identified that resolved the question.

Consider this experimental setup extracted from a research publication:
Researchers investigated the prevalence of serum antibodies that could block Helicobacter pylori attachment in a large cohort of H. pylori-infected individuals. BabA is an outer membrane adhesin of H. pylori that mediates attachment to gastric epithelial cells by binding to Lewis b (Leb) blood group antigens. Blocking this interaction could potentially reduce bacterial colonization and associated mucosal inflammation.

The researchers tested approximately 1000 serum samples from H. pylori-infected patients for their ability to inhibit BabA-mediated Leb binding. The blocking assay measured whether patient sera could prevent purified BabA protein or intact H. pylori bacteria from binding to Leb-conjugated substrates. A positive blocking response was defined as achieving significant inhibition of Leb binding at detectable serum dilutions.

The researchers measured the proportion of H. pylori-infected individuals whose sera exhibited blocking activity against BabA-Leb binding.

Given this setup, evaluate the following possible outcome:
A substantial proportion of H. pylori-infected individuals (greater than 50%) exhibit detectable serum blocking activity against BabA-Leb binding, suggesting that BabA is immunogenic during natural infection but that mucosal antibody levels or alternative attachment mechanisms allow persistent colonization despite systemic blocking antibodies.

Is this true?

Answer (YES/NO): YES